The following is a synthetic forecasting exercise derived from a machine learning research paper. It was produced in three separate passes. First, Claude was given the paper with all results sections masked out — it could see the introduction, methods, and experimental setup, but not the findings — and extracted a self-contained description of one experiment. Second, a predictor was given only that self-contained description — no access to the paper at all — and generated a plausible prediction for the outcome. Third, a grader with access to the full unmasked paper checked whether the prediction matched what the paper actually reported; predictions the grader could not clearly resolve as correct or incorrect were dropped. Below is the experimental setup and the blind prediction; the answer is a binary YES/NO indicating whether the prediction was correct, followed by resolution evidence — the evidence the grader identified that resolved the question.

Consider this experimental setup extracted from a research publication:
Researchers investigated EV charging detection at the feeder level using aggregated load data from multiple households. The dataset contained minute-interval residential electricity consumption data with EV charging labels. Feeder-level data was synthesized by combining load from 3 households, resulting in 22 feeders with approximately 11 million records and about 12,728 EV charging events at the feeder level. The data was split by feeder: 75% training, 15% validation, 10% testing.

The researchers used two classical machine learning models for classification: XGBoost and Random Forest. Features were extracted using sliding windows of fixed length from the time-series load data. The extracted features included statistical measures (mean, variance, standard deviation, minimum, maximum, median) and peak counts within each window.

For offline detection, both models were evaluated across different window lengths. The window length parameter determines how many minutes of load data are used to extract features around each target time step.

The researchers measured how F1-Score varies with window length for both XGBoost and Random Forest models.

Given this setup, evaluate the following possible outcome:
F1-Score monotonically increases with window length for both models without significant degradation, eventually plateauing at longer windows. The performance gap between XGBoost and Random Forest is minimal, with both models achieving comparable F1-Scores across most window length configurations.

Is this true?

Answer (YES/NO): NO